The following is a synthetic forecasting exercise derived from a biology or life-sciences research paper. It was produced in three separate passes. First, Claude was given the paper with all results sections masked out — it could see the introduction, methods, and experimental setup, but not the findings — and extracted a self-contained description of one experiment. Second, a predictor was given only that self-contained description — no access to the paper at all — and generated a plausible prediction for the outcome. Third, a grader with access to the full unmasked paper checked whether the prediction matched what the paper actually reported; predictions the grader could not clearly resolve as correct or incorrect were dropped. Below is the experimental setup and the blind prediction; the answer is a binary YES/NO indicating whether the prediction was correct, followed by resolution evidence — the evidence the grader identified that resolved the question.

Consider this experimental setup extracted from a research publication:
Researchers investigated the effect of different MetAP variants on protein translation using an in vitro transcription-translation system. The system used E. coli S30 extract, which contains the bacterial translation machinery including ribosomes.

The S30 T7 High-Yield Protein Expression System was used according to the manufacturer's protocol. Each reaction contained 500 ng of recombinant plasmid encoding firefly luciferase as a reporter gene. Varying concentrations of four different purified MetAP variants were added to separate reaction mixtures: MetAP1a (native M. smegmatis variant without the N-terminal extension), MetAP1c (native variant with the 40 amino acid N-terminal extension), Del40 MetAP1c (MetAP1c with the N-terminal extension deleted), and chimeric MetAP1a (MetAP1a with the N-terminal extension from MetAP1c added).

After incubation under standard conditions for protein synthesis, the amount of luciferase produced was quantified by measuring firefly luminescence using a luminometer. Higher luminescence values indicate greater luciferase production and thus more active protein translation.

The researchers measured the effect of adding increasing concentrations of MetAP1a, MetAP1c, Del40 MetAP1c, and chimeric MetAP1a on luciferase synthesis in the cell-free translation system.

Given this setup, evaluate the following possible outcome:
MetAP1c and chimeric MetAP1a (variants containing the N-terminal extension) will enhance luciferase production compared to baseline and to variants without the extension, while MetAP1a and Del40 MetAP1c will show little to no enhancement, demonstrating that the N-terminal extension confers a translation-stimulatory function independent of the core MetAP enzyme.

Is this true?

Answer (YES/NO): NO